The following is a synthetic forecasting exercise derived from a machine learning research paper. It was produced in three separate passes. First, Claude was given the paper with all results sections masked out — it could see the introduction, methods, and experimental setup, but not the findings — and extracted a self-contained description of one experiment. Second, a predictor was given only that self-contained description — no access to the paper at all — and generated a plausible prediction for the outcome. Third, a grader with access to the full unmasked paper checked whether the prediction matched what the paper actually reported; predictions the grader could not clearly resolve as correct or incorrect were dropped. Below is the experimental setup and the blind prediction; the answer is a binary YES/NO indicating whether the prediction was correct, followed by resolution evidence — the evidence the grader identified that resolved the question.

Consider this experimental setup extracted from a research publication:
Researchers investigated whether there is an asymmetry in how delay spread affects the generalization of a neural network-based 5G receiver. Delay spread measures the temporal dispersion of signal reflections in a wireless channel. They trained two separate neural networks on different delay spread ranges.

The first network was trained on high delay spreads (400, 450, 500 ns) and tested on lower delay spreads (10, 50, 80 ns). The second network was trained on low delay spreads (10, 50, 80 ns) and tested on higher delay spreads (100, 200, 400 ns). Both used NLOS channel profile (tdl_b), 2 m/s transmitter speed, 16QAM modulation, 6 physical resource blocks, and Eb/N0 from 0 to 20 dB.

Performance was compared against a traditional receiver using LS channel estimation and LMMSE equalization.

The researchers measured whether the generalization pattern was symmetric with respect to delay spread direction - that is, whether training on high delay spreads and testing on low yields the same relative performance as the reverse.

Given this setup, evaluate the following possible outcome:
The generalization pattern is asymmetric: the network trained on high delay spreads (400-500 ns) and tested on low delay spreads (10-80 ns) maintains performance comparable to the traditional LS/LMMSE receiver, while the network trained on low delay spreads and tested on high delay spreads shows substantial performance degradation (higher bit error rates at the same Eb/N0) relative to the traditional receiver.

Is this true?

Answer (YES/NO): YES